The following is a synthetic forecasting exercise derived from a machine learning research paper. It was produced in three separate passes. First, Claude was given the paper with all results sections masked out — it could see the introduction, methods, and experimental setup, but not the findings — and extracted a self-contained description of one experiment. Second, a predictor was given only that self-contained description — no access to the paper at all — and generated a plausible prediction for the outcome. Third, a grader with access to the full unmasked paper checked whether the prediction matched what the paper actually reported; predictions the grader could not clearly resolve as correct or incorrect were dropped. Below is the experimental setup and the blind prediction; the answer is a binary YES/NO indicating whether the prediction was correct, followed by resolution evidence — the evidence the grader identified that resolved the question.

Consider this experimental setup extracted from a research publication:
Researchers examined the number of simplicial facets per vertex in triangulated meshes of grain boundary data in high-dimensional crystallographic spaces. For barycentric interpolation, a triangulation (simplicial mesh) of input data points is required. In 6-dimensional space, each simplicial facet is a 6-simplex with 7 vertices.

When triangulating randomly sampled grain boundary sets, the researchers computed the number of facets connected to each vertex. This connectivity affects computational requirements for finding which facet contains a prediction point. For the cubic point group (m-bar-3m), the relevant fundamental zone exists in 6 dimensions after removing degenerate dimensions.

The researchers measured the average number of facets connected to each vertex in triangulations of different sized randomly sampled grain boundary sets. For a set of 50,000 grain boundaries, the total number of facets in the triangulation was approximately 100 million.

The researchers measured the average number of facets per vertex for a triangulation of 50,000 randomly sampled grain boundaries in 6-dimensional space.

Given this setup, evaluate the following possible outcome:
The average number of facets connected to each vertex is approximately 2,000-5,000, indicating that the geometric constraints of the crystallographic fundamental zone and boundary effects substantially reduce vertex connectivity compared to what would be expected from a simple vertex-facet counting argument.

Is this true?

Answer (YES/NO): YES